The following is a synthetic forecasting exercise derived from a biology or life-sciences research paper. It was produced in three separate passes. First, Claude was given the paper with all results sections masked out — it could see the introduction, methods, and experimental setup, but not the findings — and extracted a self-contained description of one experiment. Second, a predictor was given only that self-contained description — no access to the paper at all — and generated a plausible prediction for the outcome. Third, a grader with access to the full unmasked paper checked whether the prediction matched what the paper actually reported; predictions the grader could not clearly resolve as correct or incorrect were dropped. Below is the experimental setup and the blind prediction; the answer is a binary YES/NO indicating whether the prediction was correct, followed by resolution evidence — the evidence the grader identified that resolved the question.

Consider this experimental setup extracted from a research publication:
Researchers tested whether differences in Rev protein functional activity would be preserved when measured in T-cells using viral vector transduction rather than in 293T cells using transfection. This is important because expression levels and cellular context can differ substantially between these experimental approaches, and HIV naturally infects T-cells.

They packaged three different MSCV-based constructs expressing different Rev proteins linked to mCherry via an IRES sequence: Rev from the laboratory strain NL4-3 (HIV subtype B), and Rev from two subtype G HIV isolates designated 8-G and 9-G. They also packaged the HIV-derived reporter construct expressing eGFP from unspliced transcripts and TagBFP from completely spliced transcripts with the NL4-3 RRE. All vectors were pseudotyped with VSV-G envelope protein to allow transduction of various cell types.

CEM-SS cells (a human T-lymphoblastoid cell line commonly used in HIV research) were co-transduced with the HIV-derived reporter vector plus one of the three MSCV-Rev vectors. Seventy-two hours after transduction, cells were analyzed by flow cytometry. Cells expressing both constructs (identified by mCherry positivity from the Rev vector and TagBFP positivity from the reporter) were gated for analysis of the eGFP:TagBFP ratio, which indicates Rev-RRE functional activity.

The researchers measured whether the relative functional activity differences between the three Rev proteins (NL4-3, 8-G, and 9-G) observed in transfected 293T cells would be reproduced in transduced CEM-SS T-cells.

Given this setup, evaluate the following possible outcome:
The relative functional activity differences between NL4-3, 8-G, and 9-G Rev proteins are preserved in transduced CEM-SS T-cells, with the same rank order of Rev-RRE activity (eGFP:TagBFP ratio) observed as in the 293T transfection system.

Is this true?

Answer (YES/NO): YES